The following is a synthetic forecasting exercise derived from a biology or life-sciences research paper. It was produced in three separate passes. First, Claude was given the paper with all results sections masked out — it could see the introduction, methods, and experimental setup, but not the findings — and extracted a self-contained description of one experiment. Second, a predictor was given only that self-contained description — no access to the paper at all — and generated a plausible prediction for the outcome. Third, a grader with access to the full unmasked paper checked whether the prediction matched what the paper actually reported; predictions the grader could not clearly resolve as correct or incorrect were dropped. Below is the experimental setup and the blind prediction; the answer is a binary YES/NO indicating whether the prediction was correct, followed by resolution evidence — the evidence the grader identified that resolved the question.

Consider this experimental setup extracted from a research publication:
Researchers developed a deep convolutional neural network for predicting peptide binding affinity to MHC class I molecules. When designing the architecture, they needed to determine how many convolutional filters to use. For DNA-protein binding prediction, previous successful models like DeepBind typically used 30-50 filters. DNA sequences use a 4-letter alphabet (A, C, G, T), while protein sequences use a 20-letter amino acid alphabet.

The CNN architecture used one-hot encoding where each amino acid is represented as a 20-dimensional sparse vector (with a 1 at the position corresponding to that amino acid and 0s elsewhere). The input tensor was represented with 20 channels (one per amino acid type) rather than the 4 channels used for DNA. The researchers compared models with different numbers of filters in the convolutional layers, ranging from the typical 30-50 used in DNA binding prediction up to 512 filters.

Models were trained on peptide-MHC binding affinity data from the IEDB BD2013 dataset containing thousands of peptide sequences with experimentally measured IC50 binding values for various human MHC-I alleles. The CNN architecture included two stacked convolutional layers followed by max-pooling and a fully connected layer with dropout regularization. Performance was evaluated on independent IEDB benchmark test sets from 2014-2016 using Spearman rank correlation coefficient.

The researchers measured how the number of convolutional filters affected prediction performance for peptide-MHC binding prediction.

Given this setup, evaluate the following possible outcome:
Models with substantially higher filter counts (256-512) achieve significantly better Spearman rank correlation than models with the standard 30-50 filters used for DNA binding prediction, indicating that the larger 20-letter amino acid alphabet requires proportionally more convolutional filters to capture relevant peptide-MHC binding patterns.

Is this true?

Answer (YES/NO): NO